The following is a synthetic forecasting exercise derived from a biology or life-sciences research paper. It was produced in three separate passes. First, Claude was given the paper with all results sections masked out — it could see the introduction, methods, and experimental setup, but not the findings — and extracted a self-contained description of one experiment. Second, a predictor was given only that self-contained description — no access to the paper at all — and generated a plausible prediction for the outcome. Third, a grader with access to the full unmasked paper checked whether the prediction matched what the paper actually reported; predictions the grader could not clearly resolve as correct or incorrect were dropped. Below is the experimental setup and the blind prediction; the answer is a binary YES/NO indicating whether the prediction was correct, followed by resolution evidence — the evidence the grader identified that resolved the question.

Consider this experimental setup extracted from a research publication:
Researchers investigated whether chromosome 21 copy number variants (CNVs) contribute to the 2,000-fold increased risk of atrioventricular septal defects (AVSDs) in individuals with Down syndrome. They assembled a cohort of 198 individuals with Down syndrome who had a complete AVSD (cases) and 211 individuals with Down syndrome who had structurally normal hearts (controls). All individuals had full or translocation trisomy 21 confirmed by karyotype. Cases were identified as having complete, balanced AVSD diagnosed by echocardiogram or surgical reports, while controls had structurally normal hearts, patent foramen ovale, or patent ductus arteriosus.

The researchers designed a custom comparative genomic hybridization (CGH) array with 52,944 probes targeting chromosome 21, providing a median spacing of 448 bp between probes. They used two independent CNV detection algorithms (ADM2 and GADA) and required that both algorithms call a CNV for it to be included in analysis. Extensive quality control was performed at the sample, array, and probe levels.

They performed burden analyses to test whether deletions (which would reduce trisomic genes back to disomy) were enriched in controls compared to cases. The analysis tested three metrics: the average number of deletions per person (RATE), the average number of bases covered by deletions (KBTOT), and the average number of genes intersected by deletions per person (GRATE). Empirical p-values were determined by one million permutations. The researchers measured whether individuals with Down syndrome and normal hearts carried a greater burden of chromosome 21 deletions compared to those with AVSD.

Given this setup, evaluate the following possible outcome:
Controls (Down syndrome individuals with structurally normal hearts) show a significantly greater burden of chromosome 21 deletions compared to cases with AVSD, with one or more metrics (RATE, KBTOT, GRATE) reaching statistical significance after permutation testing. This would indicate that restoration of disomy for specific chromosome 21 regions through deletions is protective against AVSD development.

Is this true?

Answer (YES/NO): NO